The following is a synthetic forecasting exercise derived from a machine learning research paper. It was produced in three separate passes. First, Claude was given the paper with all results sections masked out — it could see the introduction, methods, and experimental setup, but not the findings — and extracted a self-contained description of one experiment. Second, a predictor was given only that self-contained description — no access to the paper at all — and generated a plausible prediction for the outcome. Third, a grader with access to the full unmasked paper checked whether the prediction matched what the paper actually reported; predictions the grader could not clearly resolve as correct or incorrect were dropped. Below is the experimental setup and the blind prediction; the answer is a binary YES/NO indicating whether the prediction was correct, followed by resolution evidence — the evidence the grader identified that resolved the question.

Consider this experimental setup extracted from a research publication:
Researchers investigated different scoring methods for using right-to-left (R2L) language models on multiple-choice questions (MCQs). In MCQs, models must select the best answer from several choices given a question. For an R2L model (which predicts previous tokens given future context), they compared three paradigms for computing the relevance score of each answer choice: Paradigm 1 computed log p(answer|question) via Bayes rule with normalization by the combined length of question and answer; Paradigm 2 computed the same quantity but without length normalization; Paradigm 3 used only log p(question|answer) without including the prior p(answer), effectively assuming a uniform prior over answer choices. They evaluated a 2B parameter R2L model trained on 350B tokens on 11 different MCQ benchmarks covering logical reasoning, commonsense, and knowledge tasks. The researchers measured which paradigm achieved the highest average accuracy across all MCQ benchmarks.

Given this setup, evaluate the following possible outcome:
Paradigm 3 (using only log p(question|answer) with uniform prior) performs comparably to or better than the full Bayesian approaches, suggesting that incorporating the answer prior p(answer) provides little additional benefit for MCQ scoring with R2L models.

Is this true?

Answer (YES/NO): YES